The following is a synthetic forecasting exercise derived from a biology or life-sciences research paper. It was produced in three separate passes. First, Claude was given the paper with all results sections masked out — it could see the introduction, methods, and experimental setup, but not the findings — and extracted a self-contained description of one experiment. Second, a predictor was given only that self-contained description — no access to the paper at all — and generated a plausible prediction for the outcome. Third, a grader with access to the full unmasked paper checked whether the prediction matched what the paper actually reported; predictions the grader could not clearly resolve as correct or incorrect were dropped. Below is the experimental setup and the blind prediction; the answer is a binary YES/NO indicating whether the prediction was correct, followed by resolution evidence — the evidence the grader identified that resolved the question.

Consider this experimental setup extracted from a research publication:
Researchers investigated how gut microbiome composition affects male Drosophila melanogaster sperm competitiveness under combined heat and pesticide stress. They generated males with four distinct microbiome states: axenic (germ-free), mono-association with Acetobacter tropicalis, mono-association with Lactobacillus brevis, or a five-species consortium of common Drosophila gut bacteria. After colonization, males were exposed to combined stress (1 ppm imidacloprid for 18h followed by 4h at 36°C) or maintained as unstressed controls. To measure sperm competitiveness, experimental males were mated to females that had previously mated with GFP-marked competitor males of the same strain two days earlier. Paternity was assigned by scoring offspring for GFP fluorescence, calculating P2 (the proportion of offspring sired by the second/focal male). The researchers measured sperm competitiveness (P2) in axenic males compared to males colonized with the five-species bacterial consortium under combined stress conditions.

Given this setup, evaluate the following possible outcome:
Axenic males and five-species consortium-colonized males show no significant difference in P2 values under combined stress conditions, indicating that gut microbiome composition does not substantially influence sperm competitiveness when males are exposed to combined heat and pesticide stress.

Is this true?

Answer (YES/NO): NO